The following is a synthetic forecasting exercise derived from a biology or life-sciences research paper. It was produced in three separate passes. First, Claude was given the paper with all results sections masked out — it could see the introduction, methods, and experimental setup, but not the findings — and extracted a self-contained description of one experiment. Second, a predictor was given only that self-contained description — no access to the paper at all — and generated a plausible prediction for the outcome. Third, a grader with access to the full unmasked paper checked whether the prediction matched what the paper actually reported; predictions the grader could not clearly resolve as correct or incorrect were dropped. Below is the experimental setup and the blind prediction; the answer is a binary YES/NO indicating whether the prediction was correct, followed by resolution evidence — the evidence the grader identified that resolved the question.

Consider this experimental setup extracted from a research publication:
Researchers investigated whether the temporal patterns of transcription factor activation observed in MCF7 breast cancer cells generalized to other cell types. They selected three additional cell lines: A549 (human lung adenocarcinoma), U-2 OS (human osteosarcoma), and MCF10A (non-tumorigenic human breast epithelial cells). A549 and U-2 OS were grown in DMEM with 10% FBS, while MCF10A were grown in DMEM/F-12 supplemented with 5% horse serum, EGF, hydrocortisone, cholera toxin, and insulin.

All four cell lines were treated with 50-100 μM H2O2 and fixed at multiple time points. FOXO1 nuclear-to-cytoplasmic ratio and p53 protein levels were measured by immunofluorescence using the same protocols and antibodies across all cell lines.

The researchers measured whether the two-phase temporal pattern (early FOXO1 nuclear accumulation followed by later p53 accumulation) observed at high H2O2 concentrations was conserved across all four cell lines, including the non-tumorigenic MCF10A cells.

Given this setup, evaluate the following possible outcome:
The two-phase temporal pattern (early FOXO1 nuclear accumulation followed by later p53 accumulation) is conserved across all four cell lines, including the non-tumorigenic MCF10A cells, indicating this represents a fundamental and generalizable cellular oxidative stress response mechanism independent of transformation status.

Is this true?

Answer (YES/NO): YES